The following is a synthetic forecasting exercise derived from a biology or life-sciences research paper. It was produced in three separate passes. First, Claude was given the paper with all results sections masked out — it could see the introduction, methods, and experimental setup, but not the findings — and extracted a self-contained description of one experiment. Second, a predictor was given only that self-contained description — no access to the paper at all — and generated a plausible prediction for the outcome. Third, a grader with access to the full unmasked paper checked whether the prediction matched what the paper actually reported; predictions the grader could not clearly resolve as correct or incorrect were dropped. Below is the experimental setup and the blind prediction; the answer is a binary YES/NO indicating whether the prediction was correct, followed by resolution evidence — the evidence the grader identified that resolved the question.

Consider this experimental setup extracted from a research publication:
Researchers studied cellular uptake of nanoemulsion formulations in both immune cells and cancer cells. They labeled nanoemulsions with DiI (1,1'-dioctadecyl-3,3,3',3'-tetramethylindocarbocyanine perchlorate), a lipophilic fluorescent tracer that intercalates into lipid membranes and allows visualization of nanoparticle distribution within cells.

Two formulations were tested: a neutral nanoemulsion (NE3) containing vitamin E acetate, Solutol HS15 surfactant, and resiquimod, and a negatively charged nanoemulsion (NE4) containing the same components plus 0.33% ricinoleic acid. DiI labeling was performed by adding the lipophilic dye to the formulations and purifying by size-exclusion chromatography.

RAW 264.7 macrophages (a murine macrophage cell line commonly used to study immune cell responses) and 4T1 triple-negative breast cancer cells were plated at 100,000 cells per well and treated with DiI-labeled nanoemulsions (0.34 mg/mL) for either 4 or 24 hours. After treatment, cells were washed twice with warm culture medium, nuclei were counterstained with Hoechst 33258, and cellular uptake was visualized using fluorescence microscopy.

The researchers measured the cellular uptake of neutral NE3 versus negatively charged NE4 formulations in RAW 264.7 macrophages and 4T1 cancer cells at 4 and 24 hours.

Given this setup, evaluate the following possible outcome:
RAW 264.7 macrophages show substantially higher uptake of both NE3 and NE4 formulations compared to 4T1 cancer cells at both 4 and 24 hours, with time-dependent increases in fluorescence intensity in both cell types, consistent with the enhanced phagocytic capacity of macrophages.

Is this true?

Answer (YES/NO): NO